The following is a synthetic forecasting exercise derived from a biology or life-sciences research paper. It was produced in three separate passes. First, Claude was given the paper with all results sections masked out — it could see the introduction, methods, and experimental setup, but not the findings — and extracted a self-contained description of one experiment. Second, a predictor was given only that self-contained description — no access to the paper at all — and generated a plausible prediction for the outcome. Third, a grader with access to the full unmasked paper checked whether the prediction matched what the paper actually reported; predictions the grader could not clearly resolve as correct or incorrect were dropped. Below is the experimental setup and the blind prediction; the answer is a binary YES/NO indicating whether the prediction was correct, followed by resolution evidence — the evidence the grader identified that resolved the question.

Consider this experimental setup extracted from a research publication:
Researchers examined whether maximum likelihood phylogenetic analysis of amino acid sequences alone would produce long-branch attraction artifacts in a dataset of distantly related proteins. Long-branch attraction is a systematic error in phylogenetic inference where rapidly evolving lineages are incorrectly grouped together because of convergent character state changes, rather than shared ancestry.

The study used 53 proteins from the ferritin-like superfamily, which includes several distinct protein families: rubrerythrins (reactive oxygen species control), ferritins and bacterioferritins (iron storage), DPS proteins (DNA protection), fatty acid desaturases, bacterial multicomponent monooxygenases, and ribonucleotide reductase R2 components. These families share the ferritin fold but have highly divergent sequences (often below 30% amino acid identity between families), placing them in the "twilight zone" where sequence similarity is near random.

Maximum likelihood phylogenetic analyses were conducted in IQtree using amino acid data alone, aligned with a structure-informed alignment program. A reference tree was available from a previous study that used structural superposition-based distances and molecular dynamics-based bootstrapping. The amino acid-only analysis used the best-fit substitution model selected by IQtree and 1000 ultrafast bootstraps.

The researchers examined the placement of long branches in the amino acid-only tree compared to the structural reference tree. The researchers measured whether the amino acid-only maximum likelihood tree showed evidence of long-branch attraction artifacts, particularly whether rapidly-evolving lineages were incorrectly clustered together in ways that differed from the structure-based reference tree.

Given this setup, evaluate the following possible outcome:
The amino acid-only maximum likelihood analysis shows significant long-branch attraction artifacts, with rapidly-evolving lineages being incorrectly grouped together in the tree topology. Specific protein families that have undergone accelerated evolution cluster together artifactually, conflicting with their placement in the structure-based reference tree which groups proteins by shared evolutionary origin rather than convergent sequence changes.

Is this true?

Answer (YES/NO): YES